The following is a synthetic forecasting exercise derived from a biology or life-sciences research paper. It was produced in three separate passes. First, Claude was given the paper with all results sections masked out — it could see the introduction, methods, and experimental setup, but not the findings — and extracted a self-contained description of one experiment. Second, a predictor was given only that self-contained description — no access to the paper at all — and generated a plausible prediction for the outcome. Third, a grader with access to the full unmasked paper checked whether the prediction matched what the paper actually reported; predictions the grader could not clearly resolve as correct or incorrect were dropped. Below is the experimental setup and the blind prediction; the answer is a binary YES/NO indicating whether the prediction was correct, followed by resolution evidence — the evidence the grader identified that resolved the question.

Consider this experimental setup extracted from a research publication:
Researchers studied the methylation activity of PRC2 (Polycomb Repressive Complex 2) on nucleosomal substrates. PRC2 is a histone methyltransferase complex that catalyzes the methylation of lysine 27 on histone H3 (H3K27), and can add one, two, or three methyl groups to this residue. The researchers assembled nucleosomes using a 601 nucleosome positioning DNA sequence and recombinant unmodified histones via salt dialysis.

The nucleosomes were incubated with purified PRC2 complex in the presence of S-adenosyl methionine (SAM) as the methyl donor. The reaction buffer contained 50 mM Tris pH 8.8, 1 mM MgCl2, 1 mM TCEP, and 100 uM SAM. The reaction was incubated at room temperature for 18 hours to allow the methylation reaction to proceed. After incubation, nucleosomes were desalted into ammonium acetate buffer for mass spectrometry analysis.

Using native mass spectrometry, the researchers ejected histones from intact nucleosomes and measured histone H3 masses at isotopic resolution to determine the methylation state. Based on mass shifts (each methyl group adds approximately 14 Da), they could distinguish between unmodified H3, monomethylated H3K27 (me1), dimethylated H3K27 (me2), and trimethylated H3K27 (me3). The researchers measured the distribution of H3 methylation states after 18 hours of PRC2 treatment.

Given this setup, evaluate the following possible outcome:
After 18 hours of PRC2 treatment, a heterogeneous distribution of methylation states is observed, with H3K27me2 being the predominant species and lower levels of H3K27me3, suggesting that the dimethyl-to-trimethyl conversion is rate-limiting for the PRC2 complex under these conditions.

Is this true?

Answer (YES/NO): YES